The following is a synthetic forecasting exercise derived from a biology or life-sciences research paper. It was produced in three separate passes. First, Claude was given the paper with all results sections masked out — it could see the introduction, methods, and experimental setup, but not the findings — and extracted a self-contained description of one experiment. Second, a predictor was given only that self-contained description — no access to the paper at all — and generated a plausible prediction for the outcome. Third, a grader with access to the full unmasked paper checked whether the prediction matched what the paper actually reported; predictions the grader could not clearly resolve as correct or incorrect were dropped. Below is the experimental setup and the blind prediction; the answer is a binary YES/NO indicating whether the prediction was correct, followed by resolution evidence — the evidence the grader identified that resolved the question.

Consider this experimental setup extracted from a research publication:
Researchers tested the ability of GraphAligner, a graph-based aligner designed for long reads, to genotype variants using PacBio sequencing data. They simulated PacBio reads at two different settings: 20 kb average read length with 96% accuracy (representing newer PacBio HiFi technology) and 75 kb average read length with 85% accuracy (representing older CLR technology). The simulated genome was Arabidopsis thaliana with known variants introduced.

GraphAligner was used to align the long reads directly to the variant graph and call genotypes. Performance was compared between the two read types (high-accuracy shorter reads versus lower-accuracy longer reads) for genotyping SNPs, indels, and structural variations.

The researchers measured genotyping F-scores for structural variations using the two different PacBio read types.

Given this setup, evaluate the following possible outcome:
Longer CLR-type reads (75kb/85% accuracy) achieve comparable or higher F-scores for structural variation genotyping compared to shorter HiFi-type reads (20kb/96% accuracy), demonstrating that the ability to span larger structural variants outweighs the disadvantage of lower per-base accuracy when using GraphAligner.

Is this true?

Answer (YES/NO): NO